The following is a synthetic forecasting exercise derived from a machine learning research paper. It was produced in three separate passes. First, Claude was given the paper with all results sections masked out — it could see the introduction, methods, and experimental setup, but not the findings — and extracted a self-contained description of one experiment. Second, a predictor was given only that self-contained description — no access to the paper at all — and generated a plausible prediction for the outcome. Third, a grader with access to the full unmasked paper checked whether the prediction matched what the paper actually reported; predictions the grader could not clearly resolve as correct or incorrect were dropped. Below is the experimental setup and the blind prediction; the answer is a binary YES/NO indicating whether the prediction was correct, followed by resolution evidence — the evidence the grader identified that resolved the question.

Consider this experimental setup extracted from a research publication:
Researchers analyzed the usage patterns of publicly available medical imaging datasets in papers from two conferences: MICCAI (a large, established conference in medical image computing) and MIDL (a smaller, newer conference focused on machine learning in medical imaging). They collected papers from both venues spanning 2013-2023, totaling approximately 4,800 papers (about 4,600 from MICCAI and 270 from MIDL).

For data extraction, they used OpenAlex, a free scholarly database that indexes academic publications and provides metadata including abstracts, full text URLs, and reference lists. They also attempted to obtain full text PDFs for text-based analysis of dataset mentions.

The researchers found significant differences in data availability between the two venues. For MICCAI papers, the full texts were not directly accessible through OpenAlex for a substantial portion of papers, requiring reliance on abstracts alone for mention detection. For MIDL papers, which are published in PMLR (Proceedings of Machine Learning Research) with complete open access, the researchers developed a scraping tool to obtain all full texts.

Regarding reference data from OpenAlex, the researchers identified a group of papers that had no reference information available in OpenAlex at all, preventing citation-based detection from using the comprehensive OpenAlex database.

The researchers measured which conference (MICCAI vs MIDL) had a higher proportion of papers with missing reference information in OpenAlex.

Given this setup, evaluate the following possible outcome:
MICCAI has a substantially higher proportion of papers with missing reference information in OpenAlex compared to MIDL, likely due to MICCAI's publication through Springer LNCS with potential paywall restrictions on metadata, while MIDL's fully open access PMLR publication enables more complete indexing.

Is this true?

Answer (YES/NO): NO